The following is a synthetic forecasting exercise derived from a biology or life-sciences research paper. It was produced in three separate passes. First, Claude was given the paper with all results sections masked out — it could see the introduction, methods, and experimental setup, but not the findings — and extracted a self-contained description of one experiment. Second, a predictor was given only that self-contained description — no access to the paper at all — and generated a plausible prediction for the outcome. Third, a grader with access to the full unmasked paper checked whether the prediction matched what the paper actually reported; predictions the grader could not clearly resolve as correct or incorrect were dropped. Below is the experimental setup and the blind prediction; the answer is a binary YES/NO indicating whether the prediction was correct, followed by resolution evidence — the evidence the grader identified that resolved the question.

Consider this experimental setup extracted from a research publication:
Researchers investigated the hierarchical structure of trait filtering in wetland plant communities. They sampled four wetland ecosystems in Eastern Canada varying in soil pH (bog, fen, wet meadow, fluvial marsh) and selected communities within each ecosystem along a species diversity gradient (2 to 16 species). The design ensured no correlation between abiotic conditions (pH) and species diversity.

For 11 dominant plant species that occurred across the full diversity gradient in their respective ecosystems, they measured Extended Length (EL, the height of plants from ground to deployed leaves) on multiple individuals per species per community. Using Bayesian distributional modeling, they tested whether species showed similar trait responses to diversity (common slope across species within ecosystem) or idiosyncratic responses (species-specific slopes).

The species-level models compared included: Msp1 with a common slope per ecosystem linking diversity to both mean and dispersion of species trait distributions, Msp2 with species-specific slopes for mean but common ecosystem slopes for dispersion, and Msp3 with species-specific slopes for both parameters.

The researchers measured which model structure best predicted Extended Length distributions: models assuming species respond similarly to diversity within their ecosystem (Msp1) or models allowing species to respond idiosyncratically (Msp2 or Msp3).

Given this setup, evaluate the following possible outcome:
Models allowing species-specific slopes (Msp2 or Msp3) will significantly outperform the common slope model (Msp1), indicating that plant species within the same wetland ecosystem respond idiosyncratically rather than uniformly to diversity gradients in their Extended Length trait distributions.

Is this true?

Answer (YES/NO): YES